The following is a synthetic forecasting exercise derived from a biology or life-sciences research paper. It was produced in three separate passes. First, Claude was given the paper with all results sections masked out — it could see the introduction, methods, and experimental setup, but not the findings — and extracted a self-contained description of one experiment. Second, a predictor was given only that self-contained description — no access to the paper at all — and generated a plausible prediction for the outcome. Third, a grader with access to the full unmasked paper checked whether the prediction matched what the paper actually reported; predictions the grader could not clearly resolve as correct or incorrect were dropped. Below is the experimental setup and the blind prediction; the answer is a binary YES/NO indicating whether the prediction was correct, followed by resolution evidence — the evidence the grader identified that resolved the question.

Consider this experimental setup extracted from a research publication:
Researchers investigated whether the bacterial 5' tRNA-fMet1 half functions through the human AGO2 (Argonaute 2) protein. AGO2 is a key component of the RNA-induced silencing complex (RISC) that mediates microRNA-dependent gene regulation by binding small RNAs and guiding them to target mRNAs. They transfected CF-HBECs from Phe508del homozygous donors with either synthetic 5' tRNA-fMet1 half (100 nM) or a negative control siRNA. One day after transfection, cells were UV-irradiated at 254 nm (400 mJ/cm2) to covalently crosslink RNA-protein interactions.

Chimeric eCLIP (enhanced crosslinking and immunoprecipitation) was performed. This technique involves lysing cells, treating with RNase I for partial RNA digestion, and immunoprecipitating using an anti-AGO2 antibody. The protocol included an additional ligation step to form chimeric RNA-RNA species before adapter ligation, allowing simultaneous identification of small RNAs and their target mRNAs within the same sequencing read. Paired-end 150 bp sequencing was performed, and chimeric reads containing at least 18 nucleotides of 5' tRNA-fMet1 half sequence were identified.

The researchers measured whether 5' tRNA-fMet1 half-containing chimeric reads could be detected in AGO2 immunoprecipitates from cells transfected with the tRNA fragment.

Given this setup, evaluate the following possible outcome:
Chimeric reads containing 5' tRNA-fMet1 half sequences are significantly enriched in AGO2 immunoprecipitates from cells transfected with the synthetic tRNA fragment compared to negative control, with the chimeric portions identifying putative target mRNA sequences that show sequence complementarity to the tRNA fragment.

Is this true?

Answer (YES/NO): YES